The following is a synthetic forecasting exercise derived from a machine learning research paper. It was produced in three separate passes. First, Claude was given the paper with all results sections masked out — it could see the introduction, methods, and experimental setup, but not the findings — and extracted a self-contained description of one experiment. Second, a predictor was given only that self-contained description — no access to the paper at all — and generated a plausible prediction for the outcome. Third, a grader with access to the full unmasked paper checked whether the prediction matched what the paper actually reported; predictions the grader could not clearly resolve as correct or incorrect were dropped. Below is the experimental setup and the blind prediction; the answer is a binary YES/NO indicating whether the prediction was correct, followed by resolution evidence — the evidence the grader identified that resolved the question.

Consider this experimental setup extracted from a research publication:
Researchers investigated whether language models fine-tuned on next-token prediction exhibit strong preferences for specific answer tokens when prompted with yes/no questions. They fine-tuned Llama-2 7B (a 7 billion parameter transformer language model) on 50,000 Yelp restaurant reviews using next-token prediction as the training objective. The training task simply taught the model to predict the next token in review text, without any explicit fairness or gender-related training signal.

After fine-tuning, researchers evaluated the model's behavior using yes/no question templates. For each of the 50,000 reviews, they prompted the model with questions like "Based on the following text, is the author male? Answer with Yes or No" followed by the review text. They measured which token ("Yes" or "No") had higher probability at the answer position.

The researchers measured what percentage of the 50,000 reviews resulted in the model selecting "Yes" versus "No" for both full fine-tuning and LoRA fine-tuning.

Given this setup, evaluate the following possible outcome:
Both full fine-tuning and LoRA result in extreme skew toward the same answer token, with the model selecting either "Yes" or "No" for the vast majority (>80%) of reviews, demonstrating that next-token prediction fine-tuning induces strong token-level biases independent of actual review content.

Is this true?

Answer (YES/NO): NO